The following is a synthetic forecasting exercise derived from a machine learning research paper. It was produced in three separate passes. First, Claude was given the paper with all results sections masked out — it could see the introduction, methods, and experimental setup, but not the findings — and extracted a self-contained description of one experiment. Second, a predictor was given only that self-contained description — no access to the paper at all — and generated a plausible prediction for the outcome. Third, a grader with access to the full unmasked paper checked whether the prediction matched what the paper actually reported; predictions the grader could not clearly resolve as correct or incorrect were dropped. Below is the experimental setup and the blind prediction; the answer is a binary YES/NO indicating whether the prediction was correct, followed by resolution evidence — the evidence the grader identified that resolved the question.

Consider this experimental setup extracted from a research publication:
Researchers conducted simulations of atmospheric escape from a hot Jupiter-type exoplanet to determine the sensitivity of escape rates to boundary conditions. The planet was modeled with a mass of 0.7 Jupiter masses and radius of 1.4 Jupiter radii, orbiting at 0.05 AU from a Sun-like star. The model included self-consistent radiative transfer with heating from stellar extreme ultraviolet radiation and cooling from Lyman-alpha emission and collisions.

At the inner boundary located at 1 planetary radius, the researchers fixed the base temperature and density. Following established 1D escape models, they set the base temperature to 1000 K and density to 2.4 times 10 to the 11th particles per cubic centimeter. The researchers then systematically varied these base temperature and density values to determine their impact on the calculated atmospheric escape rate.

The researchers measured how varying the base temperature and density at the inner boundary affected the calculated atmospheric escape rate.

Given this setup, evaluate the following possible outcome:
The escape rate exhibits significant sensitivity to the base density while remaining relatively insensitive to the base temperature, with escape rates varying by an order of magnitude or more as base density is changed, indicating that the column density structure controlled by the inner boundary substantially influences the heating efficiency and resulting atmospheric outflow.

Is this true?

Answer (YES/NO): NO